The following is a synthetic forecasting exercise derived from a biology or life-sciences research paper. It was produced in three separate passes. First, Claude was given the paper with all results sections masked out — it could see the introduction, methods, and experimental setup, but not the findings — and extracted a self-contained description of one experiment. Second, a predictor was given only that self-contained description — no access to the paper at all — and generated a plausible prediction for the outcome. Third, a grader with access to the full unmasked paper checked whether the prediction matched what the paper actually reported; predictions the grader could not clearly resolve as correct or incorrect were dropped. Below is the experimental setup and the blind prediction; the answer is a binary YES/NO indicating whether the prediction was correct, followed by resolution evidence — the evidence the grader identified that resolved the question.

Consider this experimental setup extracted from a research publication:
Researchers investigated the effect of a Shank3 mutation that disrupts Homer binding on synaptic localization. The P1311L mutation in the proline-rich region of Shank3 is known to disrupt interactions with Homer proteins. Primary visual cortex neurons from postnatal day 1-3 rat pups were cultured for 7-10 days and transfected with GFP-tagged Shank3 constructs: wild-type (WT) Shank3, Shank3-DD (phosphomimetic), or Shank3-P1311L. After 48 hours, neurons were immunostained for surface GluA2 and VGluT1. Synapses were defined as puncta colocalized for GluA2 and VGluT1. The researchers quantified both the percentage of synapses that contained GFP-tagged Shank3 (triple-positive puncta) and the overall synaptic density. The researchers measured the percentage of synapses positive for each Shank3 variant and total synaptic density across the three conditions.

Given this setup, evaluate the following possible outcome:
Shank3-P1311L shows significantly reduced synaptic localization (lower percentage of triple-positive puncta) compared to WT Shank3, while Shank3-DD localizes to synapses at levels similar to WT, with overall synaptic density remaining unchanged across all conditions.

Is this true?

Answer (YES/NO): YES